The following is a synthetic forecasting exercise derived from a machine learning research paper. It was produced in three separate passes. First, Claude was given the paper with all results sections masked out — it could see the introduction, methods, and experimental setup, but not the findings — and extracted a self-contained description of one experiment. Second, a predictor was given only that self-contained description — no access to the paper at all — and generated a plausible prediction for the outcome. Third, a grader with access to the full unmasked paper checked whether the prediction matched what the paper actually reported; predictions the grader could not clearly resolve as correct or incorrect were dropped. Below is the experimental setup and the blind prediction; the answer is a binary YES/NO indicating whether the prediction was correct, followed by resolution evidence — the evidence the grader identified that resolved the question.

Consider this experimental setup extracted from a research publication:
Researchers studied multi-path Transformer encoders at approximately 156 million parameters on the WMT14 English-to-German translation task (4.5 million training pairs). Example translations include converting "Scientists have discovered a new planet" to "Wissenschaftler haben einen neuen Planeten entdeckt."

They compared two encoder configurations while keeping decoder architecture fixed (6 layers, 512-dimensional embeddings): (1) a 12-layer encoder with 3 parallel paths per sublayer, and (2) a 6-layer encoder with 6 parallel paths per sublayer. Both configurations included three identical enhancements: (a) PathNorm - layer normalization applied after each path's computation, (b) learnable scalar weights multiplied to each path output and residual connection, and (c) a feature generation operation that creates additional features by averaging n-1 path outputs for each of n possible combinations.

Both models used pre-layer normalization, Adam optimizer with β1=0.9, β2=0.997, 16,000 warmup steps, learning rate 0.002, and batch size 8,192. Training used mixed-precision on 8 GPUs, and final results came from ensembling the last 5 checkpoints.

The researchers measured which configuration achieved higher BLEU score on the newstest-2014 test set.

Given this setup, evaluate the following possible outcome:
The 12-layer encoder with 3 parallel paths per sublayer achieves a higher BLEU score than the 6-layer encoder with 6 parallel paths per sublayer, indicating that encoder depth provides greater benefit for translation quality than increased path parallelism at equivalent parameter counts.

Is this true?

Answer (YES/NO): NO